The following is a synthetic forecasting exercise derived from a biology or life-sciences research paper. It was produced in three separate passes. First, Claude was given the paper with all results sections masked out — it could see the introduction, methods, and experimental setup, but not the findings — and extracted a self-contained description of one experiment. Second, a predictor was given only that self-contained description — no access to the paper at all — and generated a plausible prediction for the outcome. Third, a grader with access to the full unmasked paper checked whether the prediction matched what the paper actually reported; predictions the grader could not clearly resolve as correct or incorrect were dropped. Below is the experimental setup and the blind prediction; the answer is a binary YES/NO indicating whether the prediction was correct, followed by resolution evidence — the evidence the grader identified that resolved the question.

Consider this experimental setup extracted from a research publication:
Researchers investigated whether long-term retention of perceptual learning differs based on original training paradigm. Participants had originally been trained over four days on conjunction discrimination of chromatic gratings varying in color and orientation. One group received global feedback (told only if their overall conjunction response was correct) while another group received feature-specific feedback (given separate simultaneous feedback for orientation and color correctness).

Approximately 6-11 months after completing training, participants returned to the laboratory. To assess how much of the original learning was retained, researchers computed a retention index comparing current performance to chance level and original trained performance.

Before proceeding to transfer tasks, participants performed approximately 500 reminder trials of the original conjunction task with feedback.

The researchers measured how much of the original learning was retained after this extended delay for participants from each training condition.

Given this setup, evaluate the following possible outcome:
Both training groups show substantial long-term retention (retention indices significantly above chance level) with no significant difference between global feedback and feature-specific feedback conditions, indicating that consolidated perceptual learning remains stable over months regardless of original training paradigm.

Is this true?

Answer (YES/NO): YES